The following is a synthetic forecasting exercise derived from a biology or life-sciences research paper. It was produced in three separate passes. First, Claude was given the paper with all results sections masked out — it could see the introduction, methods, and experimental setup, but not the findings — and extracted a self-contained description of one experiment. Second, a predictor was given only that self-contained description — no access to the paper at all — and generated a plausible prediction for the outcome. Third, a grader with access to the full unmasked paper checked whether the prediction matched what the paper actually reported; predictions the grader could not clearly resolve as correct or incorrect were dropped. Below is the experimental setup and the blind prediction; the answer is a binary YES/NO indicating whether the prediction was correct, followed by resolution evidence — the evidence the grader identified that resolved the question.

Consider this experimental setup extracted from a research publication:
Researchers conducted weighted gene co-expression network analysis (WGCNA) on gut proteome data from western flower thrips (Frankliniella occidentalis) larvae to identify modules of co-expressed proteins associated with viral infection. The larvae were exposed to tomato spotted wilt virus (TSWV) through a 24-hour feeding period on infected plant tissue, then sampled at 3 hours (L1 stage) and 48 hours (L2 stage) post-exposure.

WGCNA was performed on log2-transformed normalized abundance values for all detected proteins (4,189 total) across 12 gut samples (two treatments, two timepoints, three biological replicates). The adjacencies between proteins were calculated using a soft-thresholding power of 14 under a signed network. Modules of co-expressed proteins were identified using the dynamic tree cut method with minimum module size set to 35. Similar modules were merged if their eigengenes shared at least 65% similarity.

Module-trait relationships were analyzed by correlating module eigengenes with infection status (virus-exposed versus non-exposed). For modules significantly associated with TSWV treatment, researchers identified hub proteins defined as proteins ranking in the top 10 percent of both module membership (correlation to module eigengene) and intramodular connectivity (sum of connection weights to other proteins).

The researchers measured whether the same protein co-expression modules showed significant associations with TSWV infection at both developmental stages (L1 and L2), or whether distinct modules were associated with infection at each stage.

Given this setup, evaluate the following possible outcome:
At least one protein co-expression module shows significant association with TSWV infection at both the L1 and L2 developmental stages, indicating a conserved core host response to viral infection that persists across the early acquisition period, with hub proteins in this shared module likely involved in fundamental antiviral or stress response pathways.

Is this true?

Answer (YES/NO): YES